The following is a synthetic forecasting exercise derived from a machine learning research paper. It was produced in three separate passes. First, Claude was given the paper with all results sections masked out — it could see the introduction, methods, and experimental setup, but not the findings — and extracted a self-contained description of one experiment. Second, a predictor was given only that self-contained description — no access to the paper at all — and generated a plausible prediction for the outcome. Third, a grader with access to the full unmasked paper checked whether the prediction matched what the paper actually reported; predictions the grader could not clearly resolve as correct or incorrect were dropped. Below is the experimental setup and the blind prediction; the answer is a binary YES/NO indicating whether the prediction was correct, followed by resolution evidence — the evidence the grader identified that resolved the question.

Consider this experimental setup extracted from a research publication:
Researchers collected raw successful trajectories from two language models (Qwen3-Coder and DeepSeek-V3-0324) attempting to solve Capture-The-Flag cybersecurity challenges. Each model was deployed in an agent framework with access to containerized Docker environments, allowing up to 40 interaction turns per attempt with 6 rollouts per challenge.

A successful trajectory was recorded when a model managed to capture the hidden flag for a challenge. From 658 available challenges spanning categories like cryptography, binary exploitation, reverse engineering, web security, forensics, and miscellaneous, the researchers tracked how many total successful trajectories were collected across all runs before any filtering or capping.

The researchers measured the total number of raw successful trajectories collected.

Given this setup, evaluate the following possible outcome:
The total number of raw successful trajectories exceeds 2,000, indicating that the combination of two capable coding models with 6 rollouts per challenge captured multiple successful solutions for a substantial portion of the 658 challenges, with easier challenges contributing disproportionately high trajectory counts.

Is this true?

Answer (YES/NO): NO